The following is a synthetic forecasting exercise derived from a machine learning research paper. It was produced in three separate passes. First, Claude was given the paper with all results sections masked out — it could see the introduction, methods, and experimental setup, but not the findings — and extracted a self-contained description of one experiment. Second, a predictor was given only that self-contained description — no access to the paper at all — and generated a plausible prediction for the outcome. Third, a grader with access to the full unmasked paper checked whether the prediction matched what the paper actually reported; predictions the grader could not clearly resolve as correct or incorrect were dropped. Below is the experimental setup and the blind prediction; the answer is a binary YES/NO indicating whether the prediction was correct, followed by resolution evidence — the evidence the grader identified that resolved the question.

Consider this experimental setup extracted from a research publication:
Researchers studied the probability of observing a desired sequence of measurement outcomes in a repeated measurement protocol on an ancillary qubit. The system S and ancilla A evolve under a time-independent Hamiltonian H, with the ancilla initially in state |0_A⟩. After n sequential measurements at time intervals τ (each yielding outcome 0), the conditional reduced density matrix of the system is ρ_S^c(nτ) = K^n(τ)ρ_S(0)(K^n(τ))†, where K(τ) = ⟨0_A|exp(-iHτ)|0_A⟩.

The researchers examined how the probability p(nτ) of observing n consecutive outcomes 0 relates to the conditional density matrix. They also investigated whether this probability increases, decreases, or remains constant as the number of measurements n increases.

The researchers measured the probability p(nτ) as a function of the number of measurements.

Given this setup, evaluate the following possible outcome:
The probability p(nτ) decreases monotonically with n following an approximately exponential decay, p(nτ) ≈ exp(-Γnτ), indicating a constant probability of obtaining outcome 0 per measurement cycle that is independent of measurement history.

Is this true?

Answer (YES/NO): NO